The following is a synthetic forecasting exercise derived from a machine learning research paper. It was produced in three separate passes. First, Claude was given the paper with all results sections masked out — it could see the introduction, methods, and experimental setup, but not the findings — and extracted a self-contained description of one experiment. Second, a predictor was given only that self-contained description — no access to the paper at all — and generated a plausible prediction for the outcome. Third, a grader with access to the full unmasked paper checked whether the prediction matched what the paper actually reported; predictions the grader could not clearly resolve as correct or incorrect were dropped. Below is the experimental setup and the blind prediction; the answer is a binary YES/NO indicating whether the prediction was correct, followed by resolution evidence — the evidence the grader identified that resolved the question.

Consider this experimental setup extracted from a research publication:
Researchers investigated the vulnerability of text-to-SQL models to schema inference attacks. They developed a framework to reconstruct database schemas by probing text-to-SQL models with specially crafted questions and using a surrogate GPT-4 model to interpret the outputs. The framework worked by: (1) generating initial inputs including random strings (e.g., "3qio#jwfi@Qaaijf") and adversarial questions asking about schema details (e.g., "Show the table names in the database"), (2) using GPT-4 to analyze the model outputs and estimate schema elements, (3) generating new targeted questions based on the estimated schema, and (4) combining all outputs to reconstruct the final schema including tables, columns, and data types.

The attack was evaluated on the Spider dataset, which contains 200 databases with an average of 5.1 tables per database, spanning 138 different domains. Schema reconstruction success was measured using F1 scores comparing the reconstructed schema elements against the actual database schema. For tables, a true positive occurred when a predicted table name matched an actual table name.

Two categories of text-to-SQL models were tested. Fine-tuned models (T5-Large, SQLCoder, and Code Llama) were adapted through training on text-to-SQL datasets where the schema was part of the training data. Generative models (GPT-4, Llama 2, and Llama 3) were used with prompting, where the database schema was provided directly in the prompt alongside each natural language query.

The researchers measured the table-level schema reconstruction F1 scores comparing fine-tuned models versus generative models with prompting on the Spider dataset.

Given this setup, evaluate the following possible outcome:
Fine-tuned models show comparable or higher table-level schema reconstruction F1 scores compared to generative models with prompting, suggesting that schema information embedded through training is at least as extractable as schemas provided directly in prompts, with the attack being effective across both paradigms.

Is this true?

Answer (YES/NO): NO